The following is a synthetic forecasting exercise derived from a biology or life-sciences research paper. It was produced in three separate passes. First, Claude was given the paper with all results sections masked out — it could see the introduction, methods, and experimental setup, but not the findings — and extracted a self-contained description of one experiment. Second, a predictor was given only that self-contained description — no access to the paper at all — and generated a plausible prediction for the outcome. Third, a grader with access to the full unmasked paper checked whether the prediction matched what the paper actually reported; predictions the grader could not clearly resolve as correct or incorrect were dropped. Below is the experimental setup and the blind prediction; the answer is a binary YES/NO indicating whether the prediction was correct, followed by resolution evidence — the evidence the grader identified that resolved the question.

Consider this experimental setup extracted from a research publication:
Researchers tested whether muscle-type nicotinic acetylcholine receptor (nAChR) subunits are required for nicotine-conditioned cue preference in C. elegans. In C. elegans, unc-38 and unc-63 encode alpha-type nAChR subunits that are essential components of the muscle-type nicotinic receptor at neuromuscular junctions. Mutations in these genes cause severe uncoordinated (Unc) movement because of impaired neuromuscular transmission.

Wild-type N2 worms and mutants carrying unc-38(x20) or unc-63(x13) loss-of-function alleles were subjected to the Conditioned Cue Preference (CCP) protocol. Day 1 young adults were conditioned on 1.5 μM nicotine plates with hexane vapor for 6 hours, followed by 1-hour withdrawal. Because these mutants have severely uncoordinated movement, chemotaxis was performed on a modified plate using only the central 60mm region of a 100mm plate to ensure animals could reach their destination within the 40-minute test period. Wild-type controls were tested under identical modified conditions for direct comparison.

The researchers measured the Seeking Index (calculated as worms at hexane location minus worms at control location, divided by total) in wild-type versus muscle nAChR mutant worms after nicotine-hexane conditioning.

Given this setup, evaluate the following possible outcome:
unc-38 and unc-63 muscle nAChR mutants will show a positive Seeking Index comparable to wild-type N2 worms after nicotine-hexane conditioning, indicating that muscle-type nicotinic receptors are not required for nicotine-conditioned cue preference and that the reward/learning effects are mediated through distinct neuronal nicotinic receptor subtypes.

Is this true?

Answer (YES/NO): NO